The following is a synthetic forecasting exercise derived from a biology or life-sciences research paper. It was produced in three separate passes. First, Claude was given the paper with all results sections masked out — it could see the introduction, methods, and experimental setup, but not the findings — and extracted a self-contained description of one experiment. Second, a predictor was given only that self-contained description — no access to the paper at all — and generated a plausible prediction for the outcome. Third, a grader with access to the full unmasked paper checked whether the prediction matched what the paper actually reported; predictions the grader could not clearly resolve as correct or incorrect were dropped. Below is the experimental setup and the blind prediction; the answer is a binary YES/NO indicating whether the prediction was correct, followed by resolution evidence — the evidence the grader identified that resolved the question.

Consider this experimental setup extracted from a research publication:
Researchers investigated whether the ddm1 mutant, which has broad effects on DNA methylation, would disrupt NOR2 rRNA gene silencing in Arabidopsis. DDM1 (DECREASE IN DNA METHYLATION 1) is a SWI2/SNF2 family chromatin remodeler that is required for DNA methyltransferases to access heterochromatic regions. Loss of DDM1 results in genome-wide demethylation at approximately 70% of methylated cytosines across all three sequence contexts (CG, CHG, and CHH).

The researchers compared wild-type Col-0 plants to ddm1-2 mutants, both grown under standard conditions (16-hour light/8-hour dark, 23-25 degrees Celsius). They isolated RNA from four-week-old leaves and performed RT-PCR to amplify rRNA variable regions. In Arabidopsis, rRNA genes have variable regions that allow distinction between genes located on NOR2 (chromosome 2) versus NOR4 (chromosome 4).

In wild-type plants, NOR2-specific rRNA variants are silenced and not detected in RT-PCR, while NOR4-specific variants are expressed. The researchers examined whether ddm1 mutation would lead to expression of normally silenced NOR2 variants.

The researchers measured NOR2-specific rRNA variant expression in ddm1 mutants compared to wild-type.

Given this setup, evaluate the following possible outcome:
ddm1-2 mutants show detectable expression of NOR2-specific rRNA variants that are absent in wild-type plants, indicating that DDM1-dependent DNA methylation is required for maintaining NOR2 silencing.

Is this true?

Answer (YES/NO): YES